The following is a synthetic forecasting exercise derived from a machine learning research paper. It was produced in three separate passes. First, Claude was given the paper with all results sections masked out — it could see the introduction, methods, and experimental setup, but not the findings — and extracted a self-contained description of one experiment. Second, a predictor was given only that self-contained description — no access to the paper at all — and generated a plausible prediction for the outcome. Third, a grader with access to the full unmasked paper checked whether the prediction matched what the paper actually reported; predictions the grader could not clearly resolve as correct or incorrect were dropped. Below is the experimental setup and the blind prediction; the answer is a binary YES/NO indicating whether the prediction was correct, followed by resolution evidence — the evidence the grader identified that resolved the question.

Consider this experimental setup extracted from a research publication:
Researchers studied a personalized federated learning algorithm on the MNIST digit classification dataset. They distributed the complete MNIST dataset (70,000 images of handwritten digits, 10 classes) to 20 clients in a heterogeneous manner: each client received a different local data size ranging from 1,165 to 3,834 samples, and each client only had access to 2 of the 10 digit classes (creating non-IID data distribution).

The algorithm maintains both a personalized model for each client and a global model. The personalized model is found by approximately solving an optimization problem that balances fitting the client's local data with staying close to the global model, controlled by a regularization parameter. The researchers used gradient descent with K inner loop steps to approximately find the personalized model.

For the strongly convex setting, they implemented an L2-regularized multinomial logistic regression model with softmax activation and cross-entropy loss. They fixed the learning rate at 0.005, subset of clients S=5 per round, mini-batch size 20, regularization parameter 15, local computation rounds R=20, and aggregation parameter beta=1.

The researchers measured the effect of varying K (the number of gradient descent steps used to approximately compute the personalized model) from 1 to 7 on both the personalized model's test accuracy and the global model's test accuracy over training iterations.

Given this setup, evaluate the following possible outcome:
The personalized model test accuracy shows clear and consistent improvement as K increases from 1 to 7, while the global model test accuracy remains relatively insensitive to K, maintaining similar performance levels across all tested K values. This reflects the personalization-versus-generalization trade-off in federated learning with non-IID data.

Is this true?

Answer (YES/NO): NO